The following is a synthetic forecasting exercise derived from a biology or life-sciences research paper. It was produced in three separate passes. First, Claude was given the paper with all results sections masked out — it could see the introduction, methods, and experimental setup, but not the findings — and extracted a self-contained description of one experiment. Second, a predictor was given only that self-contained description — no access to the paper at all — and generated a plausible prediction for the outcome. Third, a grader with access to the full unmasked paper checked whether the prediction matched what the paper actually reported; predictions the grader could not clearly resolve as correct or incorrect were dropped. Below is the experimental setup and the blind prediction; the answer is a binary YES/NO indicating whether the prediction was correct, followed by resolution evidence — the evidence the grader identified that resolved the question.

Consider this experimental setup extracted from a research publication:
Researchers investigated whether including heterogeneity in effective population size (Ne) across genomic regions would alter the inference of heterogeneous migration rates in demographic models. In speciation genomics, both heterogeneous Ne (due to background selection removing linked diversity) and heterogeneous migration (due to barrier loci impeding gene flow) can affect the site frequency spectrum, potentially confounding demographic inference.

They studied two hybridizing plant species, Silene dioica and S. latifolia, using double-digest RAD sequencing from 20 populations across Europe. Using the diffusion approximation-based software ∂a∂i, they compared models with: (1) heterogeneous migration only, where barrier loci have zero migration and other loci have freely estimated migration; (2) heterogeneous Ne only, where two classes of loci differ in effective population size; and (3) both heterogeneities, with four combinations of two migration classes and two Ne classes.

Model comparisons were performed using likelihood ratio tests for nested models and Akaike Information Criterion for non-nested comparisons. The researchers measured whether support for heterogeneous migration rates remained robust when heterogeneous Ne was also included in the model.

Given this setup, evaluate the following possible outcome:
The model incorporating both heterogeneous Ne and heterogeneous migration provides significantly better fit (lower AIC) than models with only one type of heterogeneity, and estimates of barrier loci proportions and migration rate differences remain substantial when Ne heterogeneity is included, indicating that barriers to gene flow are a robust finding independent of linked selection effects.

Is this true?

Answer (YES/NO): YES